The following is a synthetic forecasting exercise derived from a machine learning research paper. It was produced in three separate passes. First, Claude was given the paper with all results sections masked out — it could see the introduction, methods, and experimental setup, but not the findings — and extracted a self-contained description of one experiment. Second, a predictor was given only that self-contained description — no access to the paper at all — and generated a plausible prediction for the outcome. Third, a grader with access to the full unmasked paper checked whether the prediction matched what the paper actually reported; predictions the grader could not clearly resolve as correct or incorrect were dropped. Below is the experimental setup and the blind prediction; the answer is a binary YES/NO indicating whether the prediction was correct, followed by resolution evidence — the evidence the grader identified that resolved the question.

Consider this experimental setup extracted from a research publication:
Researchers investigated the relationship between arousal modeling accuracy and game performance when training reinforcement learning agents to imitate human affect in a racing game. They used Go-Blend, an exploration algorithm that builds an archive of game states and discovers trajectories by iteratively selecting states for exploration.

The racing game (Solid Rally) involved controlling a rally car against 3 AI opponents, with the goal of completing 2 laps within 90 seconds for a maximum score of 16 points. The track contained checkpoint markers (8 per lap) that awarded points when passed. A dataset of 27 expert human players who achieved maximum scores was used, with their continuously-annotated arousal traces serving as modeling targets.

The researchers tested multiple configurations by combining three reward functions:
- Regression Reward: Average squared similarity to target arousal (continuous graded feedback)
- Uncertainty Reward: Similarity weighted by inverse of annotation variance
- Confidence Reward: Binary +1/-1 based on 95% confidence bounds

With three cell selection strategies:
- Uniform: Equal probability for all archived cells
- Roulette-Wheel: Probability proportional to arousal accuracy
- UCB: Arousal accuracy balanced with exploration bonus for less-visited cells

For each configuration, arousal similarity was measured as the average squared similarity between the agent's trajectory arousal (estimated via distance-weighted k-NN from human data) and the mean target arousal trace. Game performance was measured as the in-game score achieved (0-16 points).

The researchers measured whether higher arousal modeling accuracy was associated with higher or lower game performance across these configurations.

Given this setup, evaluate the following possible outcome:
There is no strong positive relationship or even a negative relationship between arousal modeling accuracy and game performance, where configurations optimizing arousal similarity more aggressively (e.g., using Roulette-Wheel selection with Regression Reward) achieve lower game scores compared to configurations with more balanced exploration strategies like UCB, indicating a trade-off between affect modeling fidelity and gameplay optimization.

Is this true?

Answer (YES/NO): NO